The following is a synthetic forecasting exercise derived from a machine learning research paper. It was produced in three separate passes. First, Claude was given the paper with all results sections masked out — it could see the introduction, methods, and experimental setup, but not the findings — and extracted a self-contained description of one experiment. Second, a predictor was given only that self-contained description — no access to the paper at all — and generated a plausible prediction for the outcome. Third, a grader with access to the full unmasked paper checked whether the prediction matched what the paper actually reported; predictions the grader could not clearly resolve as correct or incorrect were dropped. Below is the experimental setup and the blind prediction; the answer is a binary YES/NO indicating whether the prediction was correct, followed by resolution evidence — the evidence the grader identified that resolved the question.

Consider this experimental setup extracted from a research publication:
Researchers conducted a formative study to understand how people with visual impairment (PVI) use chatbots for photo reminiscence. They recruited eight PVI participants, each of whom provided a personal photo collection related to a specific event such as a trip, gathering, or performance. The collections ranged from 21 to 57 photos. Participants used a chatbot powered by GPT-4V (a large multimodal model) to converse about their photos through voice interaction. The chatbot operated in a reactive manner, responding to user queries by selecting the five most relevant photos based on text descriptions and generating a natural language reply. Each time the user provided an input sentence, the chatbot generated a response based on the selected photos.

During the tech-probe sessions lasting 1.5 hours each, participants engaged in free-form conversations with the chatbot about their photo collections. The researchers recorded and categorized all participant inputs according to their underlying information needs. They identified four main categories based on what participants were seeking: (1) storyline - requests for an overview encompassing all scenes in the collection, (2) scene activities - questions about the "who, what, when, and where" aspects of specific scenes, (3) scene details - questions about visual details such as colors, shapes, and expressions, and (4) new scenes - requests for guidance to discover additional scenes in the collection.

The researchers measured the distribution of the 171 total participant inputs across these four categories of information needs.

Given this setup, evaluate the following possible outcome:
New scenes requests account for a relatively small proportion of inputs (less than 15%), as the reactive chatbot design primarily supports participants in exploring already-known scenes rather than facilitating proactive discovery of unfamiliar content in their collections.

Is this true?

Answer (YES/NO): NO